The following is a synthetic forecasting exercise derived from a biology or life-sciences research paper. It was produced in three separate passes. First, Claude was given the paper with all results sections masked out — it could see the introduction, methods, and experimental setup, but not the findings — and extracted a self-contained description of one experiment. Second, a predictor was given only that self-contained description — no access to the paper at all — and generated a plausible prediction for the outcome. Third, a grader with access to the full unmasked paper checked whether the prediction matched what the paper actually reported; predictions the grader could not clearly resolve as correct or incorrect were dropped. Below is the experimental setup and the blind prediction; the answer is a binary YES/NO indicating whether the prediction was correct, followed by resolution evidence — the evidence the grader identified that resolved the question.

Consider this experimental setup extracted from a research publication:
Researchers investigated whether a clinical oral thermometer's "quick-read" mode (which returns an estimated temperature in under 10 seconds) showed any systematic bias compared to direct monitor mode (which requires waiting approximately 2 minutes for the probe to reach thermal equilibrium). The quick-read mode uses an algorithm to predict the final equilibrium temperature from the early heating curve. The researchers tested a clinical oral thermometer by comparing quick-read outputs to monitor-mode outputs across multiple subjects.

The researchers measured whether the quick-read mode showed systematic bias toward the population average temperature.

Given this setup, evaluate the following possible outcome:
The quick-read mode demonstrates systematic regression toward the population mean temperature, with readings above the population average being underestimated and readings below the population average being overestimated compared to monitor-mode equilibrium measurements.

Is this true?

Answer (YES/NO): YES